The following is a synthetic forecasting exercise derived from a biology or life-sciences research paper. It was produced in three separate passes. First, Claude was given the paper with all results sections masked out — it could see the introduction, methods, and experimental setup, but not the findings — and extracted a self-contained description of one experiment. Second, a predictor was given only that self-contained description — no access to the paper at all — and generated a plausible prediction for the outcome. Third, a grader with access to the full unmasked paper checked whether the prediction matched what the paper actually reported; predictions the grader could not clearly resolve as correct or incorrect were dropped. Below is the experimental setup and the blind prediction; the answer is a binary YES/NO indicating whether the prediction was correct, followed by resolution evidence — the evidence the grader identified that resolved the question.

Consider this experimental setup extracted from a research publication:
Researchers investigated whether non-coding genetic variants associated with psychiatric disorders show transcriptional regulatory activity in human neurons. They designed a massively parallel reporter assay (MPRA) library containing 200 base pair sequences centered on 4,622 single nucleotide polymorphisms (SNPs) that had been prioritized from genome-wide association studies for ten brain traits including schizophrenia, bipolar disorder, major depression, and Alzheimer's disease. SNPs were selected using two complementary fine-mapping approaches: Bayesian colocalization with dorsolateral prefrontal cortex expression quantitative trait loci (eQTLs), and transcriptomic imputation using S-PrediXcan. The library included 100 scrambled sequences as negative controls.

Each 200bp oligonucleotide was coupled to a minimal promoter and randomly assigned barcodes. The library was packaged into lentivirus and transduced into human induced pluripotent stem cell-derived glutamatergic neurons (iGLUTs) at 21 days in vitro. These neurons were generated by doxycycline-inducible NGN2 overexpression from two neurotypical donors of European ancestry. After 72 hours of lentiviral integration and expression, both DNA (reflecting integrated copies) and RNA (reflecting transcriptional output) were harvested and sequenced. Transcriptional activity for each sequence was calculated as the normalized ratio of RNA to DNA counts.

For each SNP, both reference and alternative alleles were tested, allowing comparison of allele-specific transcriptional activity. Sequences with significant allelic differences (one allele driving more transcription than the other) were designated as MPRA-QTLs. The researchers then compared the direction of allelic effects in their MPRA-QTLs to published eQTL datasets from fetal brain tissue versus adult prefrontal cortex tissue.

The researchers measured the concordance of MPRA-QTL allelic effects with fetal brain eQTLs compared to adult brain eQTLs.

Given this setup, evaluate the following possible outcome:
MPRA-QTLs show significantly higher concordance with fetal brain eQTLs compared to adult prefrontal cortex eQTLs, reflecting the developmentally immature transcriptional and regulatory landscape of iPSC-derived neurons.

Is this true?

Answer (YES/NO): NO